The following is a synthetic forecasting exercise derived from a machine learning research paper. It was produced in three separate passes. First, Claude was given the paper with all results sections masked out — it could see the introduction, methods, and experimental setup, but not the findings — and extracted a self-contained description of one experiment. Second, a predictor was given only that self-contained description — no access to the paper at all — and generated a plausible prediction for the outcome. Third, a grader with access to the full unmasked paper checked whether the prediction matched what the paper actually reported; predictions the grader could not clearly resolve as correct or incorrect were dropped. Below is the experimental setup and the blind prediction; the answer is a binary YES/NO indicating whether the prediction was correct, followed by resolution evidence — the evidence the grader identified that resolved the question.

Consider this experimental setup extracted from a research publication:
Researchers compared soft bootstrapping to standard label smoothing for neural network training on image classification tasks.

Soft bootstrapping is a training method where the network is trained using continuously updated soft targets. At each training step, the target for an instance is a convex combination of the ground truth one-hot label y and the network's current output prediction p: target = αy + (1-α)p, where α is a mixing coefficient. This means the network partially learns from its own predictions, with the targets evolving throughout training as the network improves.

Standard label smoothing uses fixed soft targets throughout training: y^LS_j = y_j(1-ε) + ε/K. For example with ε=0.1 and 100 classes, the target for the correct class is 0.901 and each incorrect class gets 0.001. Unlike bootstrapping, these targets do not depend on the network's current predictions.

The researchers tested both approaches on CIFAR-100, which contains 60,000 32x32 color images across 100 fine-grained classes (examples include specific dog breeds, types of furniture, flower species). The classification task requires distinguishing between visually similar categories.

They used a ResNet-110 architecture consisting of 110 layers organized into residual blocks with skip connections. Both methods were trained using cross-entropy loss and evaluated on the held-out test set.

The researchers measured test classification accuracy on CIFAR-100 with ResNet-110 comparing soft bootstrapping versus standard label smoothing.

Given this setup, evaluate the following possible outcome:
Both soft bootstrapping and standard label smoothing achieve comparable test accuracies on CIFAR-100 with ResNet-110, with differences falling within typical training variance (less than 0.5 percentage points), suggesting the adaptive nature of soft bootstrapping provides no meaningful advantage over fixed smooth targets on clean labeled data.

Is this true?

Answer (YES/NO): NO